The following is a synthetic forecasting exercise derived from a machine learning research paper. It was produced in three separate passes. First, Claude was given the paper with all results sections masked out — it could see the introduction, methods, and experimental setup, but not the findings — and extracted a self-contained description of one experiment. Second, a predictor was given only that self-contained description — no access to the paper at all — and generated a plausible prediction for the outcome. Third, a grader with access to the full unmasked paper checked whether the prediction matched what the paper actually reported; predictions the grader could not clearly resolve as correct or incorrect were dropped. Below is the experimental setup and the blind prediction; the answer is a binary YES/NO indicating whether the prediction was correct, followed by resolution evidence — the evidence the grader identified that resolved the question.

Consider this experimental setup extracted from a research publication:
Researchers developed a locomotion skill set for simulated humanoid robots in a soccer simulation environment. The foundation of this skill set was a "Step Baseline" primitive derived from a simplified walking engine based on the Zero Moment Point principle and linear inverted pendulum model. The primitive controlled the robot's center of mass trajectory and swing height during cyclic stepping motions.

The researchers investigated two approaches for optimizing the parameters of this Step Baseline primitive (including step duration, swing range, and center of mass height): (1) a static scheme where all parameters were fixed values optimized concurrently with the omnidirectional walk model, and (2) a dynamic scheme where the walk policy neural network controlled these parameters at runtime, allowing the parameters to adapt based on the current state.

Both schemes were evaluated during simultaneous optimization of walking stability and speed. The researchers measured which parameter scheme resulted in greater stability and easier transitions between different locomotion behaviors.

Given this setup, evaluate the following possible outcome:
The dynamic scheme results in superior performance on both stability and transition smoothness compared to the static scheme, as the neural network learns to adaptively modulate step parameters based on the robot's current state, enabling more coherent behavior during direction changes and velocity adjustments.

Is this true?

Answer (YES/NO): NO